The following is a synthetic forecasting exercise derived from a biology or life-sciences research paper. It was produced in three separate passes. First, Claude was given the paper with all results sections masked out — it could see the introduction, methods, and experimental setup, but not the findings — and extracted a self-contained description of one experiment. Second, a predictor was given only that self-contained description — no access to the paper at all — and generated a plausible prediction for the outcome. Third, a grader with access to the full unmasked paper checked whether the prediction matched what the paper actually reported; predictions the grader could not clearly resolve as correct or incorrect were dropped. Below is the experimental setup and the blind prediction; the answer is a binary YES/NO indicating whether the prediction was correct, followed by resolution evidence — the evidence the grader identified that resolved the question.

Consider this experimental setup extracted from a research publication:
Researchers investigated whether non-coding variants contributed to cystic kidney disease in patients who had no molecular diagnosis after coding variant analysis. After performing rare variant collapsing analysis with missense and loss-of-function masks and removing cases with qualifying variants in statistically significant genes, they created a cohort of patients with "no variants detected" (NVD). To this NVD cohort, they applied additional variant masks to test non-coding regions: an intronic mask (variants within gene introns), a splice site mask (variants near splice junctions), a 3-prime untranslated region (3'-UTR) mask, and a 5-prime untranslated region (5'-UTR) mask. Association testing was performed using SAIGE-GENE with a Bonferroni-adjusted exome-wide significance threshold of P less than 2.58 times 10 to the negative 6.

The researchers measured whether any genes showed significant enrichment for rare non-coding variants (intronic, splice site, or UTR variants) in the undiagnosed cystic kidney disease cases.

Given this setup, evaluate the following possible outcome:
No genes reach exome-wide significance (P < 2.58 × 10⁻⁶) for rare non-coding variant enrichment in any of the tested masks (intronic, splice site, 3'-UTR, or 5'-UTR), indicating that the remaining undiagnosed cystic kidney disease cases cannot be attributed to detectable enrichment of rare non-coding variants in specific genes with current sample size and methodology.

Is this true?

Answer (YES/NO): NO